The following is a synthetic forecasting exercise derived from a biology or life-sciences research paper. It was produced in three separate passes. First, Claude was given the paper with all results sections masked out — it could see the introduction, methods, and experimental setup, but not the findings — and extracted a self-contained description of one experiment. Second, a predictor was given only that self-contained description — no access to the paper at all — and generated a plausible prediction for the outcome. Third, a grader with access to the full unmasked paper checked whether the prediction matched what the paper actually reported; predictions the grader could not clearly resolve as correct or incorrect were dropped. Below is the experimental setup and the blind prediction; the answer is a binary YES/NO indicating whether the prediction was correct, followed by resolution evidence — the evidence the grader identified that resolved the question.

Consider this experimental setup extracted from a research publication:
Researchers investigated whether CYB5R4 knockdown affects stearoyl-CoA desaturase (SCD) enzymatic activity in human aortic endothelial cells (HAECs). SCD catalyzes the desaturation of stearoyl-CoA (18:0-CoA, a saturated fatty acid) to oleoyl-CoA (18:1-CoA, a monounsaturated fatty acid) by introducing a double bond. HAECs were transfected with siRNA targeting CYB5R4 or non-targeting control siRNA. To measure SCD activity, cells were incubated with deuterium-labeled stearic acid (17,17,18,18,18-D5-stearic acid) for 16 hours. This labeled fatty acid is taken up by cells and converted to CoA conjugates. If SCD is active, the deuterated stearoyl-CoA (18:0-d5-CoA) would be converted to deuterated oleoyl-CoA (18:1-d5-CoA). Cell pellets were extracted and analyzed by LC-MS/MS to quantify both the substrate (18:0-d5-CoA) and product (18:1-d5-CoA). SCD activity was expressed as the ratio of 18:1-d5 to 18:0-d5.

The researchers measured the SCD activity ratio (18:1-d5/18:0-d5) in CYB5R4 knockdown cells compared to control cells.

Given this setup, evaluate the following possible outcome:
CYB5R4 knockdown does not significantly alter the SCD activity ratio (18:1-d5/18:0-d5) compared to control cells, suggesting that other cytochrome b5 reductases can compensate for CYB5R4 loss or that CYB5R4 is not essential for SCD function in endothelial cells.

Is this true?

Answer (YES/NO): NO